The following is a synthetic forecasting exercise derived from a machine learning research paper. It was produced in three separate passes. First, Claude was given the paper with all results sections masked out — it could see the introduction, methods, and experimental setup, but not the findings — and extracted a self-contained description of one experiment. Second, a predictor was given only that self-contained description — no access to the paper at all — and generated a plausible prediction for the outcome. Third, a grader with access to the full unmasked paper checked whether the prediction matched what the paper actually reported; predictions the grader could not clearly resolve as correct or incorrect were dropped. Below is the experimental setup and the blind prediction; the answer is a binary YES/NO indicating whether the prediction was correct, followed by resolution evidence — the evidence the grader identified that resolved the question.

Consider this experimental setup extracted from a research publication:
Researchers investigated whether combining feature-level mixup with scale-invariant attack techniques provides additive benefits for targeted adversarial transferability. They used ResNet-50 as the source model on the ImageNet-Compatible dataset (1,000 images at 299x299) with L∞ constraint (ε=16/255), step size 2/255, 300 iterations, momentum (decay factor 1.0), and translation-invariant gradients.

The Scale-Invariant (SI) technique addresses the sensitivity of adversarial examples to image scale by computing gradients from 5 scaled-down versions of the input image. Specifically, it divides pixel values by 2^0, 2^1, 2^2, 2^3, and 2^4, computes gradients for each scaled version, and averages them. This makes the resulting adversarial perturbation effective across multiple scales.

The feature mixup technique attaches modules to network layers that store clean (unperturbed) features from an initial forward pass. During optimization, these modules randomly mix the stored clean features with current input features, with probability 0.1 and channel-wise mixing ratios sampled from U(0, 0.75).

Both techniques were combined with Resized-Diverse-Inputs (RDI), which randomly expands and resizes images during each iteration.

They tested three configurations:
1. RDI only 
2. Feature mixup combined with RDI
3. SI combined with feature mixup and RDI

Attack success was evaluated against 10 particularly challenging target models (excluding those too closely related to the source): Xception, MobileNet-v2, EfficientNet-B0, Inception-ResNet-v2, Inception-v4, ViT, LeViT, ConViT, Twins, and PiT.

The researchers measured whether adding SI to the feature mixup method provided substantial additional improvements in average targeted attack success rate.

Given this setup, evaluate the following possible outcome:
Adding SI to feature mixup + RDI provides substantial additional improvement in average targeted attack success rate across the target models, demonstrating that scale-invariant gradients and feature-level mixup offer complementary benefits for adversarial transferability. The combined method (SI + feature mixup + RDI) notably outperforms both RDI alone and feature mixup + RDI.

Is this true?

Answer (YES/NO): YES